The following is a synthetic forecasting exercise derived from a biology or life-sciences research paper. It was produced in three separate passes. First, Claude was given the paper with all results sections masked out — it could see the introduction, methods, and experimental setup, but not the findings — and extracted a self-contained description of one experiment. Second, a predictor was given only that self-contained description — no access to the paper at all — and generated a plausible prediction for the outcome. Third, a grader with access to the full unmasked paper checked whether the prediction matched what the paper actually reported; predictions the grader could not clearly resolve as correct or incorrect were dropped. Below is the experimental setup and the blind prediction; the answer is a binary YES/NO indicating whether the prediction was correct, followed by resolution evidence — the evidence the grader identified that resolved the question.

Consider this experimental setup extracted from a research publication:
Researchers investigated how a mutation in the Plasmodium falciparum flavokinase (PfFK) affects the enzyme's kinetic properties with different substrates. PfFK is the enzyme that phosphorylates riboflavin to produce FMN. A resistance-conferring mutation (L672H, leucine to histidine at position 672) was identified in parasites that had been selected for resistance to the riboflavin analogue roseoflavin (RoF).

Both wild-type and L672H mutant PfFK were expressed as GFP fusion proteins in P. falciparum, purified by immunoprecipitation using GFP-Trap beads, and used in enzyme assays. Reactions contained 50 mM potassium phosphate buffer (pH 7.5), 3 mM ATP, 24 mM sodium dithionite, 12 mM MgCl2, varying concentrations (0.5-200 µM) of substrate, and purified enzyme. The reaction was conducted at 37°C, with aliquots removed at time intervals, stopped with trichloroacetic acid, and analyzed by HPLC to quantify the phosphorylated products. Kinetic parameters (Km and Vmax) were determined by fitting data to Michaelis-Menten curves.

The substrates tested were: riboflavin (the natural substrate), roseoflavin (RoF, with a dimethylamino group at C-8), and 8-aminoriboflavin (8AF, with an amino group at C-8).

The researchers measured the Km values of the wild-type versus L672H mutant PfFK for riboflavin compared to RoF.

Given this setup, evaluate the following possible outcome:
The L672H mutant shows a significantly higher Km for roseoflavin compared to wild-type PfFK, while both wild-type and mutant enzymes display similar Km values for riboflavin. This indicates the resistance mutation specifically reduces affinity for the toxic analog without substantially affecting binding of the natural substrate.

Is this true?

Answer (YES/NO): NO